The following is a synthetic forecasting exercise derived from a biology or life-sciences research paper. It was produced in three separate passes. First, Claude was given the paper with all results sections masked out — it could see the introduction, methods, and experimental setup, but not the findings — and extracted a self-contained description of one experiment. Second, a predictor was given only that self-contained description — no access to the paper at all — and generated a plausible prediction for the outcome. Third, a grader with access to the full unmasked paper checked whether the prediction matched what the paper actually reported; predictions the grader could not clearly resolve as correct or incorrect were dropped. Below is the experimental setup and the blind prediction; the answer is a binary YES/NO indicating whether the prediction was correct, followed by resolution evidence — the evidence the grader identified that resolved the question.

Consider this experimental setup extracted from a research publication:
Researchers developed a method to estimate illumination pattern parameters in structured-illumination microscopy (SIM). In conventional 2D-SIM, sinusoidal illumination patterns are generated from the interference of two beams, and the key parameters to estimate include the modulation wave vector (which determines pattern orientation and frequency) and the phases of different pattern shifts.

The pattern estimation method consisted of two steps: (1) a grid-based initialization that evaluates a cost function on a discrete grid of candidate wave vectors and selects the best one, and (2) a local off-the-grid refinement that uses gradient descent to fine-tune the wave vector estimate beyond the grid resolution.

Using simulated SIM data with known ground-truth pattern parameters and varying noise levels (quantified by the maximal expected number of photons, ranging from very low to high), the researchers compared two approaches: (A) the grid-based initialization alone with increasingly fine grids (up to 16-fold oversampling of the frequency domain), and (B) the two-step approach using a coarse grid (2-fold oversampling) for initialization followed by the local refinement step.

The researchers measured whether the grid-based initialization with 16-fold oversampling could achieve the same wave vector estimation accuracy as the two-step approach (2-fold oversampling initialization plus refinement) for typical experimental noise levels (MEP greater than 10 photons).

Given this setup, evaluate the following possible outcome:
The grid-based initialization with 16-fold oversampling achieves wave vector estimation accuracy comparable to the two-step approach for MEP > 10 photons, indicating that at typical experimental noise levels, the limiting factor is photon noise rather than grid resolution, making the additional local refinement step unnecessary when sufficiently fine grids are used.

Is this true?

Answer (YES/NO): NO